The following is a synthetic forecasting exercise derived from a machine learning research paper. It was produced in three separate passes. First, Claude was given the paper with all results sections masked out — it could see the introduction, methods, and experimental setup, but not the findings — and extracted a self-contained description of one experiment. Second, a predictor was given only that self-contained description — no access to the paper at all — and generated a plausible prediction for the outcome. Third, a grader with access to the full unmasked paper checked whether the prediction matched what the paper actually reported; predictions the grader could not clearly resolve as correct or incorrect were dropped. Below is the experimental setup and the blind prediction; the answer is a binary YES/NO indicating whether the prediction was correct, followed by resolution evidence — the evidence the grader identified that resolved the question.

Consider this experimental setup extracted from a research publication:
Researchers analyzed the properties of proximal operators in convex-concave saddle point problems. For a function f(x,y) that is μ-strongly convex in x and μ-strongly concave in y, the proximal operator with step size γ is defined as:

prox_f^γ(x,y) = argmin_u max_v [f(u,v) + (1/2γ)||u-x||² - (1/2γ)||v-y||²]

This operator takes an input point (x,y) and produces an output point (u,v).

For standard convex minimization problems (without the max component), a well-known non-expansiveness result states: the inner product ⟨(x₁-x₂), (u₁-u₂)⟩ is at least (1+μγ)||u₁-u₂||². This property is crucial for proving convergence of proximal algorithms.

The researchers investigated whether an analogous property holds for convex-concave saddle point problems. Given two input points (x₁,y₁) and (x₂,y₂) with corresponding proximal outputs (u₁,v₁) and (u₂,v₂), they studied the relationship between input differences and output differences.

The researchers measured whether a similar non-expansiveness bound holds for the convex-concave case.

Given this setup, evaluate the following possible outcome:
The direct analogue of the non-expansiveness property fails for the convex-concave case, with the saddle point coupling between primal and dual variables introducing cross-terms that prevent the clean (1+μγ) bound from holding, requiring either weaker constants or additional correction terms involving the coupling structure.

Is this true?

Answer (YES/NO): NO